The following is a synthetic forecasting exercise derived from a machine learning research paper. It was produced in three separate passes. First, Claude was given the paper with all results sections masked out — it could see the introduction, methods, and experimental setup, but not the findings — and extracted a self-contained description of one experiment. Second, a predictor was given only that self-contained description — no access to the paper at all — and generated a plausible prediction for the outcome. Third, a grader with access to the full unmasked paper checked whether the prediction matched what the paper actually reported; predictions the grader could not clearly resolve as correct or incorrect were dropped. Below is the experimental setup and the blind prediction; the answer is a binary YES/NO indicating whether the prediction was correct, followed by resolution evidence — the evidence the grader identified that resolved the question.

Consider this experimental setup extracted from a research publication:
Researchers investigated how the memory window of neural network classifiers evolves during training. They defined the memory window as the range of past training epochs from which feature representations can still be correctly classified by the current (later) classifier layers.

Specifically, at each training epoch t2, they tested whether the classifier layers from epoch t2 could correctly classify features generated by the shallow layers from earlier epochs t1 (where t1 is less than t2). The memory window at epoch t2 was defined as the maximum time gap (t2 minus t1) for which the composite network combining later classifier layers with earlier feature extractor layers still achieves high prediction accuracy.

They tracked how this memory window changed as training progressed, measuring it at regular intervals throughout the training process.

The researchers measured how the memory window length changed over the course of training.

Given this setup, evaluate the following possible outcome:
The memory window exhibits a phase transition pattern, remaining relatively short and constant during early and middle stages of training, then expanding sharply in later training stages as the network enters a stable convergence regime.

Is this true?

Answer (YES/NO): NO